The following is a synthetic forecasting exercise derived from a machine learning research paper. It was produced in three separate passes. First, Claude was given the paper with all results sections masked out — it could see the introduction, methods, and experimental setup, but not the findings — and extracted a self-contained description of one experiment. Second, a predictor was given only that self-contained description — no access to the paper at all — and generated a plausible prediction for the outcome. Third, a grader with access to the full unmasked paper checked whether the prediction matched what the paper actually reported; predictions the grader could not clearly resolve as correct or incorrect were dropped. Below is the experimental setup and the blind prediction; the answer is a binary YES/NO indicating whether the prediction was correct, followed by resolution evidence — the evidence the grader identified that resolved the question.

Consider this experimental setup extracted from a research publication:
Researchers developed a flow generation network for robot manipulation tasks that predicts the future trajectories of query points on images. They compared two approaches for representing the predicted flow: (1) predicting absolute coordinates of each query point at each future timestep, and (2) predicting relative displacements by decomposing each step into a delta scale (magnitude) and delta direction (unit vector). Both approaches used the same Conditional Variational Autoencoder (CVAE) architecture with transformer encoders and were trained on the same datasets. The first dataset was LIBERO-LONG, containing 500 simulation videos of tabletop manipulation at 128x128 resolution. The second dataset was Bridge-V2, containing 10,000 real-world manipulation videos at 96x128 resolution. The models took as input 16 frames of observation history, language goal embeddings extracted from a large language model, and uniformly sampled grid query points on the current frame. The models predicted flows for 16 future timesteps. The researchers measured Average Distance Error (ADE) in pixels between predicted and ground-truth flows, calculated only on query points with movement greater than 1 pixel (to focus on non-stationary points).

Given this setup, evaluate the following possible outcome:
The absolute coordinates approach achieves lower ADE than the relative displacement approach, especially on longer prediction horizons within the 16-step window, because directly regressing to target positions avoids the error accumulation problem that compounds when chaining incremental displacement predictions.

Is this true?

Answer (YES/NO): NO